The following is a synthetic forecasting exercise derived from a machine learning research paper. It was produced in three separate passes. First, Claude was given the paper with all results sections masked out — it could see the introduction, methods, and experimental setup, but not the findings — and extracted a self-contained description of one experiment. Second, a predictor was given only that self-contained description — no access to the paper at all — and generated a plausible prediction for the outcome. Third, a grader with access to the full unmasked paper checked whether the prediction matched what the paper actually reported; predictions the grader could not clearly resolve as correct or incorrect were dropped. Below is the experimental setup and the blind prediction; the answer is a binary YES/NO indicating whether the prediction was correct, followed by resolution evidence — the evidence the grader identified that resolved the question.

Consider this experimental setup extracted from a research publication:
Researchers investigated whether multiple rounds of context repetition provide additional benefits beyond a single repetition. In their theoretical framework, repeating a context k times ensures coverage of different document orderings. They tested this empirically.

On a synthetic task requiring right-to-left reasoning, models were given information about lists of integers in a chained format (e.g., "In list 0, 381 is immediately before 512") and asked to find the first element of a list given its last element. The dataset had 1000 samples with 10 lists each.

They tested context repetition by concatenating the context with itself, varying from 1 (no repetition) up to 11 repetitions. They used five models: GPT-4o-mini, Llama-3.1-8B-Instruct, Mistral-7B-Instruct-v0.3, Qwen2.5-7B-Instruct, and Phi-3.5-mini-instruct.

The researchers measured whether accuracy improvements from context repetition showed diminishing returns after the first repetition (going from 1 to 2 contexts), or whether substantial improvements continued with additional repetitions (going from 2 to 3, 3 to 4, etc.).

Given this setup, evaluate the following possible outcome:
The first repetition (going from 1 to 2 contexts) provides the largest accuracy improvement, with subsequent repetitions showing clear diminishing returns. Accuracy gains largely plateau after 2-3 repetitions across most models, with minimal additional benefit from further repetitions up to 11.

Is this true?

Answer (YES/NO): NO